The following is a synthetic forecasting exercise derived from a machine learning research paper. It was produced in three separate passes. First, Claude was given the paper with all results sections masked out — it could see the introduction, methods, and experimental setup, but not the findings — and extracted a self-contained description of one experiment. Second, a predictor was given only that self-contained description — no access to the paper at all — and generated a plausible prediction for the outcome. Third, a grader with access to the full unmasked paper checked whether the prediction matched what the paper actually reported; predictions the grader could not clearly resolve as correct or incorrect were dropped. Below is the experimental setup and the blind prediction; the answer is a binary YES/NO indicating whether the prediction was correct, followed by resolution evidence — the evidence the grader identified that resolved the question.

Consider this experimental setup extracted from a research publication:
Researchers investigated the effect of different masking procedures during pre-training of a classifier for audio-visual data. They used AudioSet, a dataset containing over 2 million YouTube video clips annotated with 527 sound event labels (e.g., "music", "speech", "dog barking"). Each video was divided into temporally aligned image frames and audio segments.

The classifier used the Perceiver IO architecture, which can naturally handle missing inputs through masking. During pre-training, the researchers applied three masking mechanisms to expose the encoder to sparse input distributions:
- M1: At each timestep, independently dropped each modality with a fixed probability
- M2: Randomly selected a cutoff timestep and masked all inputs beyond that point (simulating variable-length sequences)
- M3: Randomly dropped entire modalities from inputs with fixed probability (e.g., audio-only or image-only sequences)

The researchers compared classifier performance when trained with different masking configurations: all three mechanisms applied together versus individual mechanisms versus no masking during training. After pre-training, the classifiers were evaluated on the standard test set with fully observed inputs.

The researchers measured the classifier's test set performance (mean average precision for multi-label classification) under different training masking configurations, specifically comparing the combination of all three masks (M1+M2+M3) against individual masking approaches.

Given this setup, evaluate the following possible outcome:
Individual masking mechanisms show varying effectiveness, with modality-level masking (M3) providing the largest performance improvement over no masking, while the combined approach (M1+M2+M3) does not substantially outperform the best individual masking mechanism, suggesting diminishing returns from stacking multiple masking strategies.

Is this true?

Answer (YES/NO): NO